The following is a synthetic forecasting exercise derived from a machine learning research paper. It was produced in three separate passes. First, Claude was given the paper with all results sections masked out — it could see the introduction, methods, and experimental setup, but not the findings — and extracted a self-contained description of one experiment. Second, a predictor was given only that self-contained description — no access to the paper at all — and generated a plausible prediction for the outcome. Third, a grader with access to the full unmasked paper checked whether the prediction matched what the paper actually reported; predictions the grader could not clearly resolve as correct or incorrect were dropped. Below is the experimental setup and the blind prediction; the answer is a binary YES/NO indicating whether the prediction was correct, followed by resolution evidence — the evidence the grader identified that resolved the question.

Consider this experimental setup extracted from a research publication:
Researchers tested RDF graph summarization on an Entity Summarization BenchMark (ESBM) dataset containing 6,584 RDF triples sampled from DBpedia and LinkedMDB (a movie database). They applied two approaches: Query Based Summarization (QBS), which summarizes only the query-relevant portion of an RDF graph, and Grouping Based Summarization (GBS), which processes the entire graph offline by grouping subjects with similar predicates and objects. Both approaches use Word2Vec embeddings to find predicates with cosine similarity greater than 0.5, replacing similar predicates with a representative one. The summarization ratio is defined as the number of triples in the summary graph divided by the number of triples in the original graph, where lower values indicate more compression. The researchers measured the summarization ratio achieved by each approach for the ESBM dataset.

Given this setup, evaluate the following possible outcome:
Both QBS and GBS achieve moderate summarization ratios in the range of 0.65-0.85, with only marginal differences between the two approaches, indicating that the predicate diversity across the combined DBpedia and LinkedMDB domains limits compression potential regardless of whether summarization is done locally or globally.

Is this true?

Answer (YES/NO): NO